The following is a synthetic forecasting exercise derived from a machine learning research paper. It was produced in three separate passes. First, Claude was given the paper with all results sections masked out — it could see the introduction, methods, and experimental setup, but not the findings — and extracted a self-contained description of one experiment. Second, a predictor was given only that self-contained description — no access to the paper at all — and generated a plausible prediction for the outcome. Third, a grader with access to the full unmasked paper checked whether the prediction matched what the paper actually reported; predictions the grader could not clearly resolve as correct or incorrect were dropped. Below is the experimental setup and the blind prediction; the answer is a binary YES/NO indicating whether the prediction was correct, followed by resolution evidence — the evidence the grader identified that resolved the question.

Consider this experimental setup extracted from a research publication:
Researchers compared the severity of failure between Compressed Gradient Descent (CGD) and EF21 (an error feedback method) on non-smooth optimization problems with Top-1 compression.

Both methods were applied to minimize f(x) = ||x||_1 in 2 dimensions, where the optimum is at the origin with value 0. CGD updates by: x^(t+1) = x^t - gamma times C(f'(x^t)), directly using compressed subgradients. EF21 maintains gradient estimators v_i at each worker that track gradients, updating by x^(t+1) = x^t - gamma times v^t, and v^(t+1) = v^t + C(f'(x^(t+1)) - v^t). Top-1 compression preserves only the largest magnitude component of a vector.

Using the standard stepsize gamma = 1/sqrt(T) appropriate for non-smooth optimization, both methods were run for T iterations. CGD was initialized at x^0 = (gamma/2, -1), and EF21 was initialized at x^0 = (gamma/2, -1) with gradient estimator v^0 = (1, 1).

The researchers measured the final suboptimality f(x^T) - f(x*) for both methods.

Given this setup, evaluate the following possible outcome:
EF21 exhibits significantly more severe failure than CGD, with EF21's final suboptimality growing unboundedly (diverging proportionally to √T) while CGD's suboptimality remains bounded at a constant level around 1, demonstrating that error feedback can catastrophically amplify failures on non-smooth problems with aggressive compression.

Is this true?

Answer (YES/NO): YES